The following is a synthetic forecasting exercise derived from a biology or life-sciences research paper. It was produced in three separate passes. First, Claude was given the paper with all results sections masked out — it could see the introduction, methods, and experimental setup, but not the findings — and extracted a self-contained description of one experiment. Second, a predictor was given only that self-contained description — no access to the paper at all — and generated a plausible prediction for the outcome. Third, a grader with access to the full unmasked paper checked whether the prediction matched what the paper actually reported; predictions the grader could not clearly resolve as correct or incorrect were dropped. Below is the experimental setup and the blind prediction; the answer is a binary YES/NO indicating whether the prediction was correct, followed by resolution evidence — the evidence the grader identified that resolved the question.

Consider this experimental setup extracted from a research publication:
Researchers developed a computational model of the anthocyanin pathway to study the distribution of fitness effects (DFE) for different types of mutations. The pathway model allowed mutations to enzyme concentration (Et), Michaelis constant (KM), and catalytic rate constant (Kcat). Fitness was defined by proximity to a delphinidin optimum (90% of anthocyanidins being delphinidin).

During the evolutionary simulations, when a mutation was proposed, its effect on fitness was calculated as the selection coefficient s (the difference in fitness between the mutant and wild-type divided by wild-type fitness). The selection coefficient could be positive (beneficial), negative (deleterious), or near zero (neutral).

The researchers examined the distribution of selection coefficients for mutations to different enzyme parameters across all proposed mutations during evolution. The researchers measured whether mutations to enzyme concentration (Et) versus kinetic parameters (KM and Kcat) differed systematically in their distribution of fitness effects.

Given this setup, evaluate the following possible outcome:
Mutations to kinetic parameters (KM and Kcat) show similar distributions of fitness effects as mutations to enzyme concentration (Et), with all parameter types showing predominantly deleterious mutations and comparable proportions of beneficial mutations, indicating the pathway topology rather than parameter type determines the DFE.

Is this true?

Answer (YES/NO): YES